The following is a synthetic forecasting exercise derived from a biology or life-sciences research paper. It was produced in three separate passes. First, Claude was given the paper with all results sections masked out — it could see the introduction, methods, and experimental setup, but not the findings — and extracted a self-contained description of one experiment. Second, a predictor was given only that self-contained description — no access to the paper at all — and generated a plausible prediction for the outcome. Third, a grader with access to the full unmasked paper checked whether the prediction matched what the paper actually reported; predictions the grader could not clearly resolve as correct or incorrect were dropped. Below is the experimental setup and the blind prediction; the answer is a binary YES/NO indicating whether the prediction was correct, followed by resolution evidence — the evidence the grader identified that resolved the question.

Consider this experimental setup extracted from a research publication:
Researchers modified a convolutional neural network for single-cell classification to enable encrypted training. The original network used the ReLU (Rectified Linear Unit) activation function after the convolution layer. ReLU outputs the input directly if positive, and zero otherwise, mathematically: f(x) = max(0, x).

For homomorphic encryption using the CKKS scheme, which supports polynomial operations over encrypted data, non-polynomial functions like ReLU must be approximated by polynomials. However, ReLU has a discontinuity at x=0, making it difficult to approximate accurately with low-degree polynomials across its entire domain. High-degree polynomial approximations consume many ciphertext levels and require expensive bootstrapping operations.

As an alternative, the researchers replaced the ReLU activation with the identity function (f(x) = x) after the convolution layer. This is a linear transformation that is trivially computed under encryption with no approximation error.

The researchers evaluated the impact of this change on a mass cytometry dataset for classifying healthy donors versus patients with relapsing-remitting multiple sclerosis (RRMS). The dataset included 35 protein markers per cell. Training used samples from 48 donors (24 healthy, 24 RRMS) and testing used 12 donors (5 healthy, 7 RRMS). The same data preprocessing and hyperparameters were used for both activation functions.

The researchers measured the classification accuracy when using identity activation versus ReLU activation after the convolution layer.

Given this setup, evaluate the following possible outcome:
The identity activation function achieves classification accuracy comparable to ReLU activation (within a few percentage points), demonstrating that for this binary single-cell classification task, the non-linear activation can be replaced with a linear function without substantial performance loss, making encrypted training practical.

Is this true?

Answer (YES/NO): YES